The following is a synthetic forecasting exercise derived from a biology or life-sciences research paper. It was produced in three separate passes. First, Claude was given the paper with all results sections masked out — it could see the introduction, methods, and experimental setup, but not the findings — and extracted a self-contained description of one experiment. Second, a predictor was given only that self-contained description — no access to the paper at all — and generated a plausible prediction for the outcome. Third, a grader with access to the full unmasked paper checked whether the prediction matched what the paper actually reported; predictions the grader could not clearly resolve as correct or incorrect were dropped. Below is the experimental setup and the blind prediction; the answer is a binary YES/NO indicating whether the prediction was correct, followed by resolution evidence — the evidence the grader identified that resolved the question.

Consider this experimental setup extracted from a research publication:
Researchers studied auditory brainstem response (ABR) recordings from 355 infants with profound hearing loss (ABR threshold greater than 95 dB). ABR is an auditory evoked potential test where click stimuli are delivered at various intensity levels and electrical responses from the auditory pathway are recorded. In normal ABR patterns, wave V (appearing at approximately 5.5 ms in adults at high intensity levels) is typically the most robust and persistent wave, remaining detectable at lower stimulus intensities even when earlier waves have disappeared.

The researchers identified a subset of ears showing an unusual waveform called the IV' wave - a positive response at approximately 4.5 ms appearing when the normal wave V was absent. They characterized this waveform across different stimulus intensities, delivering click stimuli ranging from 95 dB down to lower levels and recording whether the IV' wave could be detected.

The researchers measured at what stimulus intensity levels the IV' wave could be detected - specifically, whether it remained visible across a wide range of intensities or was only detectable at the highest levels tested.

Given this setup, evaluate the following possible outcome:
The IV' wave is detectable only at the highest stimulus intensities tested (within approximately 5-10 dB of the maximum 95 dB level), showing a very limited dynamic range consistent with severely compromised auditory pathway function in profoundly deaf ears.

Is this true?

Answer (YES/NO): NO